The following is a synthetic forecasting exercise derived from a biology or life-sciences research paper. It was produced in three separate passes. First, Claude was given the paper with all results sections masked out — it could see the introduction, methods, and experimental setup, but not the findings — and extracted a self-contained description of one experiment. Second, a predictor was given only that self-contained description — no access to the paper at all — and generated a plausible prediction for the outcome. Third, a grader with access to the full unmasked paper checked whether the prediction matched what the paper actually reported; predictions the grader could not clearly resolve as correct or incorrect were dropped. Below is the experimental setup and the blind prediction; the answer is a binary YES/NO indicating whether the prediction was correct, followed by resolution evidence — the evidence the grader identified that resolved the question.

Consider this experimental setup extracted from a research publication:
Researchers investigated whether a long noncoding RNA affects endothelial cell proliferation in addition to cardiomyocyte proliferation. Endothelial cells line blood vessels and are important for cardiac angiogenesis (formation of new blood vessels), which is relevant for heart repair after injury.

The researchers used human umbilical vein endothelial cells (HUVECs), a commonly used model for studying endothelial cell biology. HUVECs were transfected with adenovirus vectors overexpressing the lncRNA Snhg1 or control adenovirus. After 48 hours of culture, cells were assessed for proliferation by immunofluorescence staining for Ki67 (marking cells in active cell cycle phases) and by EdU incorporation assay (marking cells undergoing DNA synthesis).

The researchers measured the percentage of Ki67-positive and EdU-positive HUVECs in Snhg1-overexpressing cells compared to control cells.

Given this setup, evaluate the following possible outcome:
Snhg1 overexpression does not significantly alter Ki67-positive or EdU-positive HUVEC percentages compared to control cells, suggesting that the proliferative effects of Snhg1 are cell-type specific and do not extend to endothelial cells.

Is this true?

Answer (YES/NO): NO